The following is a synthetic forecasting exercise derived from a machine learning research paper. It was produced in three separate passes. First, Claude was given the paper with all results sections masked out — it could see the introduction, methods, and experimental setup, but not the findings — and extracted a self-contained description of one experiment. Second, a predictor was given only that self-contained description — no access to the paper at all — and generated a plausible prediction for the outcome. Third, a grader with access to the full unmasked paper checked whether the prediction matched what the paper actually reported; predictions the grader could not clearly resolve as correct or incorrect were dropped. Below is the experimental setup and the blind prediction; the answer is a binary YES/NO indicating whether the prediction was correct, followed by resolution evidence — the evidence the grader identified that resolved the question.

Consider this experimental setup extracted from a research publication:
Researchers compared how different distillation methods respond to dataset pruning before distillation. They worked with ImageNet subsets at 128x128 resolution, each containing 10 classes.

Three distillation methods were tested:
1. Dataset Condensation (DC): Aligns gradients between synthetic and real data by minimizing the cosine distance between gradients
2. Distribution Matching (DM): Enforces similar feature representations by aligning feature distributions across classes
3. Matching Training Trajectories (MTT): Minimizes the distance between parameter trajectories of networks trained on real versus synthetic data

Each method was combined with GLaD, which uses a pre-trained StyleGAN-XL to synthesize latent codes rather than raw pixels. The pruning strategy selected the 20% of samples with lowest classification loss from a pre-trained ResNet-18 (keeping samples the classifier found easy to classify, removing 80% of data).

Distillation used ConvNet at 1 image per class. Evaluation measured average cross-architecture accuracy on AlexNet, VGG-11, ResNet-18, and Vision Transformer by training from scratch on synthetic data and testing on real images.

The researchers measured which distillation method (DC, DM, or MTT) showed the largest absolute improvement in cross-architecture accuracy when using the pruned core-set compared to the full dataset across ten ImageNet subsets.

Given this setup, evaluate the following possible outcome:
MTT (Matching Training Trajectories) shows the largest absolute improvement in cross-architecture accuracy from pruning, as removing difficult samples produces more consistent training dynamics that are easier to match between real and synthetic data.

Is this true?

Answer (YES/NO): NO